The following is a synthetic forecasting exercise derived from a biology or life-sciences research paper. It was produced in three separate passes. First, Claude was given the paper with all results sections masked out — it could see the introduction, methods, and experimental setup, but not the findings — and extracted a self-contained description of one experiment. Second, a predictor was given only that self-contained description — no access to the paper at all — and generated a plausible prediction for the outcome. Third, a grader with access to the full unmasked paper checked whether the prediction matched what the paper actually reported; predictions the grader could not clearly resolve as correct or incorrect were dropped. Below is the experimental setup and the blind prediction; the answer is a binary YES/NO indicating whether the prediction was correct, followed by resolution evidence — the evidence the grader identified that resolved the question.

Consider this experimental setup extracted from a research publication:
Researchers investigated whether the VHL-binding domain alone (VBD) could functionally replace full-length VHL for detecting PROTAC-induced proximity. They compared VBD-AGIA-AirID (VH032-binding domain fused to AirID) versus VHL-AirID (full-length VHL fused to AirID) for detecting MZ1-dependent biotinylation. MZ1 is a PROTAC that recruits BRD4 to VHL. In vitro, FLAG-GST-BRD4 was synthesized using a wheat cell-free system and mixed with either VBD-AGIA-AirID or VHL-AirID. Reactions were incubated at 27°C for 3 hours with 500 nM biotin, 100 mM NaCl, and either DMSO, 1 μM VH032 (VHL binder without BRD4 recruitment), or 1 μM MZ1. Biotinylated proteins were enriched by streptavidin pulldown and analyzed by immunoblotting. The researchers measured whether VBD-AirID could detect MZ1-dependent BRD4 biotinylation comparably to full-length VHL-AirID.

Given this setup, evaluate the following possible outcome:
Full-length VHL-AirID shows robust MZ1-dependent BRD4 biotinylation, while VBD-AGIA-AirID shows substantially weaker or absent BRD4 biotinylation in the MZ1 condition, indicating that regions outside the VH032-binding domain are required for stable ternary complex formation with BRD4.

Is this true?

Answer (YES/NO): NO